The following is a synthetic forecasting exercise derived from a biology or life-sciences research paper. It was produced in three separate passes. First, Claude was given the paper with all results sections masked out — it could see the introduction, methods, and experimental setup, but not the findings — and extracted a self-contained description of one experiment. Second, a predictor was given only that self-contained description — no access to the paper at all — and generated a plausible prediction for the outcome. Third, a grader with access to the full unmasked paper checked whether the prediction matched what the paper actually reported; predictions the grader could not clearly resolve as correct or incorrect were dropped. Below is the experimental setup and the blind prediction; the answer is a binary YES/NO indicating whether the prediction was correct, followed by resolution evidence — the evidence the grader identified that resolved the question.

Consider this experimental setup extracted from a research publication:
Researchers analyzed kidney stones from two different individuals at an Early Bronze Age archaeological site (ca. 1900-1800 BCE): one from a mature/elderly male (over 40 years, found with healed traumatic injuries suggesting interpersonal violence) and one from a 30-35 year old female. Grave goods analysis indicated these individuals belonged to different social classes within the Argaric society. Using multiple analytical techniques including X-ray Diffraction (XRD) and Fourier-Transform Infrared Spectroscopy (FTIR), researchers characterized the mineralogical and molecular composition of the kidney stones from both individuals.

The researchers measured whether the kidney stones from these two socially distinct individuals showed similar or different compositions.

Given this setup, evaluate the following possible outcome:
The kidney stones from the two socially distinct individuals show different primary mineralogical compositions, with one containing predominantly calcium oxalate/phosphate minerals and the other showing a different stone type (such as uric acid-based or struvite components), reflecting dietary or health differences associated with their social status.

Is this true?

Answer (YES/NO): NO